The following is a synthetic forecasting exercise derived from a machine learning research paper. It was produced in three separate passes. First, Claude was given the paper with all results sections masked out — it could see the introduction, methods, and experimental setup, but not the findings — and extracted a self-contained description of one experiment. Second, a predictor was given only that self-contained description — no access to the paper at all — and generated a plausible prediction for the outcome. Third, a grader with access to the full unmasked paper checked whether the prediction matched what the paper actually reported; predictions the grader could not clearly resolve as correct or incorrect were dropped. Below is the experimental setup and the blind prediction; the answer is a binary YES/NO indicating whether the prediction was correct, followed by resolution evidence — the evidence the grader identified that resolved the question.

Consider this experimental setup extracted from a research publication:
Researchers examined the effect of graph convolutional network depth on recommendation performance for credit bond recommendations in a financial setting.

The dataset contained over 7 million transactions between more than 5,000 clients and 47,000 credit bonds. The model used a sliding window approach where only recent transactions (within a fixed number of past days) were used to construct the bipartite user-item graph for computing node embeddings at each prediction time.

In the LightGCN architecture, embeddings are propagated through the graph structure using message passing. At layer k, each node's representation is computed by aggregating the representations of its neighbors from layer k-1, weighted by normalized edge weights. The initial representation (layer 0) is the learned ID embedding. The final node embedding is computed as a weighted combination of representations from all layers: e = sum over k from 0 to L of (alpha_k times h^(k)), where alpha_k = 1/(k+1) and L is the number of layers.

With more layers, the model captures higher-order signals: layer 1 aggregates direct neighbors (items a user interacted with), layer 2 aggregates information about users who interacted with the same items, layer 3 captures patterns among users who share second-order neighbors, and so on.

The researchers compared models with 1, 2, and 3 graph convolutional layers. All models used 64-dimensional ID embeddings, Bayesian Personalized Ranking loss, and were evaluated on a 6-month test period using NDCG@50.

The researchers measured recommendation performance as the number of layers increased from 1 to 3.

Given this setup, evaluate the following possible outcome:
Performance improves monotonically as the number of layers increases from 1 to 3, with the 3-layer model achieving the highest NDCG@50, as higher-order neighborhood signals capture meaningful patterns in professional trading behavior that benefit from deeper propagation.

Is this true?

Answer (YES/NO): YES